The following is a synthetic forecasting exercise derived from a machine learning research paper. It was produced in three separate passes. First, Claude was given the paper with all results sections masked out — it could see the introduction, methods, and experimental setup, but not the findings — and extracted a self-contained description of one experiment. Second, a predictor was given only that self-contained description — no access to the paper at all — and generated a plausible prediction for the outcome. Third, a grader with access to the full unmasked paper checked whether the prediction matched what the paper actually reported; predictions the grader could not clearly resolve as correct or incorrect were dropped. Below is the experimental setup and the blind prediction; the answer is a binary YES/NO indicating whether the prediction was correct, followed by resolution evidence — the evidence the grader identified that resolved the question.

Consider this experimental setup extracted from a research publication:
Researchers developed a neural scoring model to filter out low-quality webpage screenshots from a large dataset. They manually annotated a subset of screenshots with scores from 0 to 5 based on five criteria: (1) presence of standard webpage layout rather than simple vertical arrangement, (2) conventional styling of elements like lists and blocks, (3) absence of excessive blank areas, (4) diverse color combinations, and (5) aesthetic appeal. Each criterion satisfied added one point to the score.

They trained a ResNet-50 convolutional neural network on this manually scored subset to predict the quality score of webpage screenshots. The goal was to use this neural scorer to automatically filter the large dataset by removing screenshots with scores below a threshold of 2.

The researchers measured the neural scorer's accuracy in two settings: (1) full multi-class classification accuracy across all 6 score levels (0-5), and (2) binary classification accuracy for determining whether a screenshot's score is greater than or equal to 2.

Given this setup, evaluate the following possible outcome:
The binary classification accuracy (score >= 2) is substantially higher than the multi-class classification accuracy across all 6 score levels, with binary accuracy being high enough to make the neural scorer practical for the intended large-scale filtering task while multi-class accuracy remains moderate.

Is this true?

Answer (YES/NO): YES